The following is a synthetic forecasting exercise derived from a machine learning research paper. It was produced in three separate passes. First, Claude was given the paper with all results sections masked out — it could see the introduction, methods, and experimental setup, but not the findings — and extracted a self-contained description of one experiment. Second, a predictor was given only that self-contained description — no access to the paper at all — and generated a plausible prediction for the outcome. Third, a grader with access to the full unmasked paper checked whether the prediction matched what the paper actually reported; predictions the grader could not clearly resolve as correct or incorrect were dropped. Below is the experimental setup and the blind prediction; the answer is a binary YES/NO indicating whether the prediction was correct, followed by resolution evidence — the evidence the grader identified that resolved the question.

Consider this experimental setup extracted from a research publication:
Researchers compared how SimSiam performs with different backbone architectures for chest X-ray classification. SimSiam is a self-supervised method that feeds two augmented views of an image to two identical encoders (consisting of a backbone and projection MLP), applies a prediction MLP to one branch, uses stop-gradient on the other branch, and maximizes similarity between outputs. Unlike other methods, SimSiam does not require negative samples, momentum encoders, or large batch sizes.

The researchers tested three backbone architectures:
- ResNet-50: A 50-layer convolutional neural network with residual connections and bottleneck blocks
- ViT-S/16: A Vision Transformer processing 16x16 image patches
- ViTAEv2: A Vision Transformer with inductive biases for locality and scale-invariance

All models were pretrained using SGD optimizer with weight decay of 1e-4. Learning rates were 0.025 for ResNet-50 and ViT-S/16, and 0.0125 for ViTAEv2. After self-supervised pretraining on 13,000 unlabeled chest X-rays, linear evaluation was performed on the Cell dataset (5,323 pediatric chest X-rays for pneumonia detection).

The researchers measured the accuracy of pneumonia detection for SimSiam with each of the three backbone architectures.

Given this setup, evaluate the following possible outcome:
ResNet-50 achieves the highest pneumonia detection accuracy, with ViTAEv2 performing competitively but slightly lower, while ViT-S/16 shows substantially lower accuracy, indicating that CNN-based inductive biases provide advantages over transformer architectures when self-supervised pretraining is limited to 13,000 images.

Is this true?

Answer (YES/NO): NO